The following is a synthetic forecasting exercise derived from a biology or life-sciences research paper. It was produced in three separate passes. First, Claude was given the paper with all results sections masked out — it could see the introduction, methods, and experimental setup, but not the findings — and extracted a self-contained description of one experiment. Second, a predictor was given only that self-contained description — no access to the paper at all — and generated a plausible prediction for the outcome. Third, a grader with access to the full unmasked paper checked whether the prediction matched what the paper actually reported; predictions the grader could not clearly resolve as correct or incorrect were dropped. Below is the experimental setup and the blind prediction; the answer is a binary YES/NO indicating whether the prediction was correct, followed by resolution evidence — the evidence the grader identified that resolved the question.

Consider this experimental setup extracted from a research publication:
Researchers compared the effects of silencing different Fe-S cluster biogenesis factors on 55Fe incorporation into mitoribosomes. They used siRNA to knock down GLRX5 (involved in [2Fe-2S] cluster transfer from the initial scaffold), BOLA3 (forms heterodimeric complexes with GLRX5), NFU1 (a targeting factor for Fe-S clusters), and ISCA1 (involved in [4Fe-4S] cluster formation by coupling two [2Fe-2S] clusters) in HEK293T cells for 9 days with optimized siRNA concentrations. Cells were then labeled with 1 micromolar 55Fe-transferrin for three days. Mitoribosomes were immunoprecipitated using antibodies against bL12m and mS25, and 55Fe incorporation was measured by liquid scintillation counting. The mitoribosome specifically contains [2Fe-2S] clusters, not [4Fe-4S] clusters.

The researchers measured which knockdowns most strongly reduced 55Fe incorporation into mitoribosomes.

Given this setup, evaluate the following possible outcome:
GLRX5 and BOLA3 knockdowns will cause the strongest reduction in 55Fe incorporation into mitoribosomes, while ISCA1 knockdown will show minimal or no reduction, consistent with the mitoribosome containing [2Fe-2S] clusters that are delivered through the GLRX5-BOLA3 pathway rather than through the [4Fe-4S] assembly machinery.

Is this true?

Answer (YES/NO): NO